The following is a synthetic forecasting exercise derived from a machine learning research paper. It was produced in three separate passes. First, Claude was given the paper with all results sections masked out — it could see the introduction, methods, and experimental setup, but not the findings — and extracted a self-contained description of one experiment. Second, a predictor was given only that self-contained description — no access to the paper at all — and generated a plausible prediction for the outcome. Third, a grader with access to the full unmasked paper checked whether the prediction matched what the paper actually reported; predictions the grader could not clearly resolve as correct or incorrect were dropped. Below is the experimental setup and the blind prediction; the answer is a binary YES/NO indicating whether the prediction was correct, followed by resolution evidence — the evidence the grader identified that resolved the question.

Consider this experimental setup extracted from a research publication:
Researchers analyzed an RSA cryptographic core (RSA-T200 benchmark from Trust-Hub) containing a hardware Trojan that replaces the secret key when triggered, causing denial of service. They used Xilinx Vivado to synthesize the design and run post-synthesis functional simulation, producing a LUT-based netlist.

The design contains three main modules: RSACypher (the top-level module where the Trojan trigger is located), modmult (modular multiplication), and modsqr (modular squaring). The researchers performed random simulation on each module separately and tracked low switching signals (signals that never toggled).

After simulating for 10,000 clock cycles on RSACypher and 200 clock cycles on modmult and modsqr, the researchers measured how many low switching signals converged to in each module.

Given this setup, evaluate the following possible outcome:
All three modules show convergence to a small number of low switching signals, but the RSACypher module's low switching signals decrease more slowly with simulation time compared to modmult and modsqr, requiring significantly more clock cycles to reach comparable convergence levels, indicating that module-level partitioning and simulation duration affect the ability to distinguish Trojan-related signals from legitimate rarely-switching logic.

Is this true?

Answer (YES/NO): NO